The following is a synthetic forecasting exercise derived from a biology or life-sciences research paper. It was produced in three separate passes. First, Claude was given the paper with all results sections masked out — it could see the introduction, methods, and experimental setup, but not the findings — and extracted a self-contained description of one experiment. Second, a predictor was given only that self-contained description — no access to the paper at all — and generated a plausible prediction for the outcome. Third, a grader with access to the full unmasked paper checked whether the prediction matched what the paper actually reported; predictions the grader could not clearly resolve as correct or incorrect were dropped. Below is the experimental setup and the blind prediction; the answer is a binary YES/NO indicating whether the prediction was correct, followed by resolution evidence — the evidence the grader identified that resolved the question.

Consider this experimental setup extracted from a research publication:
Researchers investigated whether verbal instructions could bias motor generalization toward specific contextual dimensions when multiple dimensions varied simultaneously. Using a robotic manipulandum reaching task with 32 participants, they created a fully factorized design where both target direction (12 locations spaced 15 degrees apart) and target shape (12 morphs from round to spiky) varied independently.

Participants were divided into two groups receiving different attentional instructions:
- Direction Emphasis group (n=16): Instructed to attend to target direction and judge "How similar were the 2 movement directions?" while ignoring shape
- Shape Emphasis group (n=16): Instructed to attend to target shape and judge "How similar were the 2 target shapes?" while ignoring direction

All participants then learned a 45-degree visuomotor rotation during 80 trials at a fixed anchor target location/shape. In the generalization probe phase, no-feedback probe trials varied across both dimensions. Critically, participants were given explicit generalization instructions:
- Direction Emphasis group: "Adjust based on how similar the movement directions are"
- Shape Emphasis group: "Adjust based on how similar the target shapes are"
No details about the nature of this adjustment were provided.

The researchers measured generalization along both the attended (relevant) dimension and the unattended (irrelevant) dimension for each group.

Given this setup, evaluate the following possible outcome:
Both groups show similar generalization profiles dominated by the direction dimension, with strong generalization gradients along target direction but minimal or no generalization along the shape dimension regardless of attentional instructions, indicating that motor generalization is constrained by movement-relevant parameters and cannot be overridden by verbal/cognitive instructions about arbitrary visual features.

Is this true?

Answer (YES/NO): NO